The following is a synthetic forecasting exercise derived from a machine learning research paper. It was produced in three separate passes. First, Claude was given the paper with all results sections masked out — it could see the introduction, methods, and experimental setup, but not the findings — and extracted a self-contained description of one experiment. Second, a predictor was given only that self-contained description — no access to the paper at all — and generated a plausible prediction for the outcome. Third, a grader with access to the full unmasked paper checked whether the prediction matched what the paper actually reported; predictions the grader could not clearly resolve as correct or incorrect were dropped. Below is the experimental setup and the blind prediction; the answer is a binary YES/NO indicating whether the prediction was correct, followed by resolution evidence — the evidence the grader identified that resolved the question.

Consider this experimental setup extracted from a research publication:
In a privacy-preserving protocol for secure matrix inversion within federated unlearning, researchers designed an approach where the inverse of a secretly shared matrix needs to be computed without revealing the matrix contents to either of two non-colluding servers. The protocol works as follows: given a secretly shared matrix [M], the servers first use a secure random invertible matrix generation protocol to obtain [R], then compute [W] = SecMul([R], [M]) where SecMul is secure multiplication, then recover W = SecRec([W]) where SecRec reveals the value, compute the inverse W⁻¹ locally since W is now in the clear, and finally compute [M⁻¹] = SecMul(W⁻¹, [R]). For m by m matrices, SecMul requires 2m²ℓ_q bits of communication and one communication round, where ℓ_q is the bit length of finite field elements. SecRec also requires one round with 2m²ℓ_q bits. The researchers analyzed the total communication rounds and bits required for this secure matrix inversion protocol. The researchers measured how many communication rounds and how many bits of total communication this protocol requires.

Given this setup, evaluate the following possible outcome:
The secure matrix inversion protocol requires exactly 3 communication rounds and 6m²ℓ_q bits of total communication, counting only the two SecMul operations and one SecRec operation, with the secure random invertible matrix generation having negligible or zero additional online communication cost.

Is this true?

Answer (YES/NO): YES